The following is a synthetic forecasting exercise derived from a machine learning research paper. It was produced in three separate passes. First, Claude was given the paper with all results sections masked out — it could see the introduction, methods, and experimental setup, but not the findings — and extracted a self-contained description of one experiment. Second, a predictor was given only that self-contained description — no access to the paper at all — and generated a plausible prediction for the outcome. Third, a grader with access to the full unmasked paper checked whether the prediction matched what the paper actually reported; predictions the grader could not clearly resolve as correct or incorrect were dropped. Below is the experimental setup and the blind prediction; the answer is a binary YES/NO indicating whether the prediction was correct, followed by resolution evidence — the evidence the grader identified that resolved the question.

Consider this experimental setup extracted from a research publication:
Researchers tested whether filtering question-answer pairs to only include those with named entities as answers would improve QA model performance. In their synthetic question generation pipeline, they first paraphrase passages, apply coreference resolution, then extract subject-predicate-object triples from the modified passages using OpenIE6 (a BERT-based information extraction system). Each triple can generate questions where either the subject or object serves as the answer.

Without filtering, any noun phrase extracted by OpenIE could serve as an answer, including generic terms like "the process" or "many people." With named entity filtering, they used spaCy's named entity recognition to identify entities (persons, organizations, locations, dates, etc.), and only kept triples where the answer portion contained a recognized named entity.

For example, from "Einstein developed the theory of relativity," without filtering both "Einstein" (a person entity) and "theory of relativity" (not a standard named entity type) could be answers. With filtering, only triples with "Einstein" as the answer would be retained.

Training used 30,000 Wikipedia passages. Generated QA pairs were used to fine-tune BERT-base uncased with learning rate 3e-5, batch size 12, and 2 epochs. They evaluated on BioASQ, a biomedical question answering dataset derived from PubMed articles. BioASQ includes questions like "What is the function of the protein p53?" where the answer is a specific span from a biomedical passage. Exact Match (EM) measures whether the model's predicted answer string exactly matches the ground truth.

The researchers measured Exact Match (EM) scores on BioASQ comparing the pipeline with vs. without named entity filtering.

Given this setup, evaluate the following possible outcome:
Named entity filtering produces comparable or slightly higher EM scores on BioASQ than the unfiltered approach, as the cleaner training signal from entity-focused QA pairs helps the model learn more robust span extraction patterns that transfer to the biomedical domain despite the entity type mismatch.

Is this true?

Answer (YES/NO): YES